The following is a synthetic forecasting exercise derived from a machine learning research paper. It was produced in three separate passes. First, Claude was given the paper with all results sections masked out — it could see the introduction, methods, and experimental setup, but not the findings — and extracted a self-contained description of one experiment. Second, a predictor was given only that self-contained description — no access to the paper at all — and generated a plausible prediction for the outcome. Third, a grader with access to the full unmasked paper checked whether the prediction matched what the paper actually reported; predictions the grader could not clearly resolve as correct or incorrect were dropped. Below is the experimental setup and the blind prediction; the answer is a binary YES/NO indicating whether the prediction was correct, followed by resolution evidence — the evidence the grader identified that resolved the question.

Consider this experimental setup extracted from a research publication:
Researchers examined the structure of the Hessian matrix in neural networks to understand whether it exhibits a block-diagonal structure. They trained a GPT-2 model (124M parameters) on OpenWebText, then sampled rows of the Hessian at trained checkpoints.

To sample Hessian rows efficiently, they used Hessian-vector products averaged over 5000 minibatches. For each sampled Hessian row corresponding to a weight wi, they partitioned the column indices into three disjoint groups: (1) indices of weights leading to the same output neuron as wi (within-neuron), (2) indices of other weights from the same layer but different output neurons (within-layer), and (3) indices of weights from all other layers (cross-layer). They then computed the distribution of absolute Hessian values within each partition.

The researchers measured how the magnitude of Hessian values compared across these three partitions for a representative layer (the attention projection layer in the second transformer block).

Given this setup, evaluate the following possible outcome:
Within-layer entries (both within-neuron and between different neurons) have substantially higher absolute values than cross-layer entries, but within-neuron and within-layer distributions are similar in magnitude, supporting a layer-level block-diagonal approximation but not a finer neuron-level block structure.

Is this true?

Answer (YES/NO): NO